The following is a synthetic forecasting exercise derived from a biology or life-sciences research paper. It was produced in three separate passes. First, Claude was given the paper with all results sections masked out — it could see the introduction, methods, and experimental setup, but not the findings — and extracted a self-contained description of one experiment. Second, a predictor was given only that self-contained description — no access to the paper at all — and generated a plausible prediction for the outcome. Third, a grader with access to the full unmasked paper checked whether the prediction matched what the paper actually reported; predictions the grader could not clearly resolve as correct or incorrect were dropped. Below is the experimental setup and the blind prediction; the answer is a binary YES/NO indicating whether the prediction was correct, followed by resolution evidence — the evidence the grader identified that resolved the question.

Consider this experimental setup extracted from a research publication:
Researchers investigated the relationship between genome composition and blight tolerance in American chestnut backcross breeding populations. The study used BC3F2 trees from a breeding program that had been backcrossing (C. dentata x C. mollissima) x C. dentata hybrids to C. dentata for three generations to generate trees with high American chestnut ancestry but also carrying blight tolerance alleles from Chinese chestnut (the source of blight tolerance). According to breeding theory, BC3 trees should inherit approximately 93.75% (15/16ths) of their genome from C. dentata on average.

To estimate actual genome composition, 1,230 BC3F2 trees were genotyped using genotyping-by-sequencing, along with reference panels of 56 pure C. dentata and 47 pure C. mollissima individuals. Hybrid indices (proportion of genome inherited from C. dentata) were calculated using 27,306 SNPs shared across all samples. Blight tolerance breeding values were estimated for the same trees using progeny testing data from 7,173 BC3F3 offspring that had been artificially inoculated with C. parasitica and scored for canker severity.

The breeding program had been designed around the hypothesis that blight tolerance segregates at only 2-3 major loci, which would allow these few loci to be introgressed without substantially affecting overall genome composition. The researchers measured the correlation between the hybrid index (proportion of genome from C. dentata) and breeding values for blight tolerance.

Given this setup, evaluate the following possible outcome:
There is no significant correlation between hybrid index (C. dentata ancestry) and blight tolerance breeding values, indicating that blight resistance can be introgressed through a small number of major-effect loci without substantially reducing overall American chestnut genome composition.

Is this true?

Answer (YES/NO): NO